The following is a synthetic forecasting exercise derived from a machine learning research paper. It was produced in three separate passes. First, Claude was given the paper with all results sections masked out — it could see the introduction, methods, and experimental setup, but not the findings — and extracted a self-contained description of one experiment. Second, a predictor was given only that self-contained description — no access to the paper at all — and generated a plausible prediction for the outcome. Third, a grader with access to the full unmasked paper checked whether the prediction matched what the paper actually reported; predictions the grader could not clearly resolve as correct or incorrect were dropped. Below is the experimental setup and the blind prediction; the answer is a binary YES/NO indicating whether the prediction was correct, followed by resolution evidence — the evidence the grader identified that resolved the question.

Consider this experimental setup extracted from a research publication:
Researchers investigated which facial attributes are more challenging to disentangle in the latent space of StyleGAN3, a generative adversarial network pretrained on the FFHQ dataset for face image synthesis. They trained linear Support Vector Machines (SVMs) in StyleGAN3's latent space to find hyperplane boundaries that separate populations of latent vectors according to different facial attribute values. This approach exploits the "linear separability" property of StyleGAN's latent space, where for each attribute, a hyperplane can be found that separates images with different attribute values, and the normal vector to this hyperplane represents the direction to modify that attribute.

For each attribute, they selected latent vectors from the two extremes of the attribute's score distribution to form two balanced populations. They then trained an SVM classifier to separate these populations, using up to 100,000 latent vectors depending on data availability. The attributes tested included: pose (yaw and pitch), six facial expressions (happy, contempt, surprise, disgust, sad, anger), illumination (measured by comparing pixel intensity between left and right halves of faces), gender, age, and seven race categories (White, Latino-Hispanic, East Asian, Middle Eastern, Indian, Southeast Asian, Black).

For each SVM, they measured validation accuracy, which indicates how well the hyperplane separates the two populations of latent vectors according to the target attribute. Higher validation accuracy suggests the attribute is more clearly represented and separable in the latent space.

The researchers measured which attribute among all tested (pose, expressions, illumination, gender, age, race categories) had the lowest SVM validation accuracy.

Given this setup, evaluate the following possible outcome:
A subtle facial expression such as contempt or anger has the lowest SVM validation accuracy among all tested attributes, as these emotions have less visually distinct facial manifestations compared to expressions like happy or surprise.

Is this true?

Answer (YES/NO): NO